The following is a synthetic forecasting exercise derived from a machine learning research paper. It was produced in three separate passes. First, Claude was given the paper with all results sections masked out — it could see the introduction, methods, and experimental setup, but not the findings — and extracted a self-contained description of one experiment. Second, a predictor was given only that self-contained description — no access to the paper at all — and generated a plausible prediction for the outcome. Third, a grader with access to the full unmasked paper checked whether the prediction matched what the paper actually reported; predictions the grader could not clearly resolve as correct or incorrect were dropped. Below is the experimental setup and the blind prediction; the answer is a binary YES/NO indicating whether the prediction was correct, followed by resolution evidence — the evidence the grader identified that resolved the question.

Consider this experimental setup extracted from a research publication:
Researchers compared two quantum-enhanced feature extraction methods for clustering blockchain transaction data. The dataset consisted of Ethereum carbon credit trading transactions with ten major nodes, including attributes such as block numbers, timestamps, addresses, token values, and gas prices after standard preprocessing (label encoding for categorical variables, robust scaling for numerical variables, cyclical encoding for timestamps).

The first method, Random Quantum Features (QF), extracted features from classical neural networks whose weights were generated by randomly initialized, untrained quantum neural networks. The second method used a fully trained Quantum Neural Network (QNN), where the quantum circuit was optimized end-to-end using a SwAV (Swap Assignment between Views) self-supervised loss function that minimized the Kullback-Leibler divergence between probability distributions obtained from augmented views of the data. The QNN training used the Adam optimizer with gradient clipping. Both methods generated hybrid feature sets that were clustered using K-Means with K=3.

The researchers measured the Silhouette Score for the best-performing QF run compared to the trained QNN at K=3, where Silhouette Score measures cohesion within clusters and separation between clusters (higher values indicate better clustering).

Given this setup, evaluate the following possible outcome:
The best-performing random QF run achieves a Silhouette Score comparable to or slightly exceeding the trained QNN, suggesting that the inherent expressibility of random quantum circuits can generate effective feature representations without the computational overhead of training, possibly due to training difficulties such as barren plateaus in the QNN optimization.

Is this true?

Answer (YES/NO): YES